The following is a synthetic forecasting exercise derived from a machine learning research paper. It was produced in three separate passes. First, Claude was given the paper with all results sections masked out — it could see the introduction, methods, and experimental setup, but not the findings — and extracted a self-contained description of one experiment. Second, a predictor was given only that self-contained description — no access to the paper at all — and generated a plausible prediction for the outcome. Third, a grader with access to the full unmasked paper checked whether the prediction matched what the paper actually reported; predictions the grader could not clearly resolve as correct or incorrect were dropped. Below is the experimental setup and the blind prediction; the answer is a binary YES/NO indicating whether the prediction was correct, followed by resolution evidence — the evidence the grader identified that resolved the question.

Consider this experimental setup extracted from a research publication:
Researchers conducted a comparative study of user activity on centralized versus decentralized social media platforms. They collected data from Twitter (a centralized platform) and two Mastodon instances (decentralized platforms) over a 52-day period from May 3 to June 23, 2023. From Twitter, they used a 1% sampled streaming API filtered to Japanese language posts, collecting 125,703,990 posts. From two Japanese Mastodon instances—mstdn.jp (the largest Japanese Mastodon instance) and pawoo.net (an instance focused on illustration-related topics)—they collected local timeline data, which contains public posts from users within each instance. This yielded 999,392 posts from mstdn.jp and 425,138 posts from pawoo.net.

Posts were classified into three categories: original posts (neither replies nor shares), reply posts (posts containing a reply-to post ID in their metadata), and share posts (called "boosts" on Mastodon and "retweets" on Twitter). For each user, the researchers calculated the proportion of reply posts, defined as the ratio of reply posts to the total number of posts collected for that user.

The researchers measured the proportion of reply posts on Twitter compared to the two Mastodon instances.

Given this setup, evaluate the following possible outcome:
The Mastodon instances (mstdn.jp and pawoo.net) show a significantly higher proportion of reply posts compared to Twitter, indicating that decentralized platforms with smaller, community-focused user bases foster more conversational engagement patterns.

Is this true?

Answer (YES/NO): NO